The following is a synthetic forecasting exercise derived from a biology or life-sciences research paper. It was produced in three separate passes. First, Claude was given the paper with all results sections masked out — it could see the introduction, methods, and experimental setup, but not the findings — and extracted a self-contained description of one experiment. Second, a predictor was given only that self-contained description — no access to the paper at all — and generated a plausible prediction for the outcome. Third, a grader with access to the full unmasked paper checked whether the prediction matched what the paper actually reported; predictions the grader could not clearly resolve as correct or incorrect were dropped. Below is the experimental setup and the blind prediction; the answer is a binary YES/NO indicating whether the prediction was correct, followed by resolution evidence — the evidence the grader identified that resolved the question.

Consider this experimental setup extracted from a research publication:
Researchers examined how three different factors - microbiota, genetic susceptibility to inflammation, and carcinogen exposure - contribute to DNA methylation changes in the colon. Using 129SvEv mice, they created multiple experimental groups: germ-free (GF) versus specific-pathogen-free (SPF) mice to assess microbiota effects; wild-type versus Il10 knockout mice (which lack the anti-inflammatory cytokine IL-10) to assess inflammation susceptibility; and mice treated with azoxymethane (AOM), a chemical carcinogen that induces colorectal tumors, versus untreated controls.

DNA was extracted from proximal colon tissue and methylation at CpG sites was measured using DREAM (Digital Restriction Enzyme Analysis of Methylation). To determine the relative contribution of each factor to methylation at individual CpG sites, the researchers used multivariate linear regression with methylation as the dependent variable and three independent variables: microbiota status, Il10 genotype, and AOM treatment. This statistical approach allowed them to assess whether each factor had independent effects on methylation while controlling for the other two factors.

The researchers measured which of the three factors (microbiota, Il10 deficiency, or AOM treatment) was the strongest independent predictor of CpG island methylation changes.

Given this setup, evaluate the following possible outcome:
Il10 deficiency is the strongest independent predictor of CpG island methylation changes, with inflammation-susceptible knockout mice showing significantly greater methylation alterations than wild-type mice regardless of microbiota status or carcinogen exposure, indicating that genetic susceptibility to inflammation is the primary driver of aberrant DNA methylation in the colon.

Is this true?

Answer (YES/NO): NO